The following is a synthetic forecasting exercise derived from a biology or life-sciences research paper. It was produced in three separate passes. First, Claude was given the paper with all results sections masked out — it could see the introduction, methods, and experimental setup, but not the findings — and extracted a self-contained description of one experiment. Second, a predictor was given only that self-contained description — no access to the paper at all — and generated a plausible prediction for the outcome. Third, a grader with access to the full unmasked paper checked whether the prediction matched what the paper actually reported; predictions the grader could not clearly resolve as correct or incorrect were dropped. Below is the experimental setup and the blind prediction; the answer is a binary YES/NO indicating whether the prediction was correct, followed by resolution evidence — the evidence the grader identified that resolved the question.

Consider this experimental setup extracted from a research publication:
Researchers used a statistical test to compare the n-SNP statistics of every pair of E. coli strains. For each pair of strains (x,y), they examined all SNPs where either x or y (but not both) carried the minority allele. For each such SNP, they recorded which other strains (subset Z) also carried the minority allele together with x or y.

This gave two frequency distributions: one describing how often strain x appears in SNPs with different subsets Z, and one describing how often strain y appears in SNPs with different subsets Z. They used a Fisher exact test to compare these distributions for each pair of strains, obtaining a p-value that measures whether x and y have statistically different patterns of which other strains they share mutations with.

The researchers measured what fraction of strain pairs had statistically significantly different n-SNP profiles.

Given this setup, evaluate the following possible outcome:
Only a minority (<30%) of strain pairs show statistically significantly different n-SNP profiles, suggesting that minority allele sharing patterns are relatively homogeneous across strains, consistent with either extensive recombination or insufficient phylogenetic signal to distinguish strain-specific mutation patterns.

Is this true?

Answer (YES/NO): NO